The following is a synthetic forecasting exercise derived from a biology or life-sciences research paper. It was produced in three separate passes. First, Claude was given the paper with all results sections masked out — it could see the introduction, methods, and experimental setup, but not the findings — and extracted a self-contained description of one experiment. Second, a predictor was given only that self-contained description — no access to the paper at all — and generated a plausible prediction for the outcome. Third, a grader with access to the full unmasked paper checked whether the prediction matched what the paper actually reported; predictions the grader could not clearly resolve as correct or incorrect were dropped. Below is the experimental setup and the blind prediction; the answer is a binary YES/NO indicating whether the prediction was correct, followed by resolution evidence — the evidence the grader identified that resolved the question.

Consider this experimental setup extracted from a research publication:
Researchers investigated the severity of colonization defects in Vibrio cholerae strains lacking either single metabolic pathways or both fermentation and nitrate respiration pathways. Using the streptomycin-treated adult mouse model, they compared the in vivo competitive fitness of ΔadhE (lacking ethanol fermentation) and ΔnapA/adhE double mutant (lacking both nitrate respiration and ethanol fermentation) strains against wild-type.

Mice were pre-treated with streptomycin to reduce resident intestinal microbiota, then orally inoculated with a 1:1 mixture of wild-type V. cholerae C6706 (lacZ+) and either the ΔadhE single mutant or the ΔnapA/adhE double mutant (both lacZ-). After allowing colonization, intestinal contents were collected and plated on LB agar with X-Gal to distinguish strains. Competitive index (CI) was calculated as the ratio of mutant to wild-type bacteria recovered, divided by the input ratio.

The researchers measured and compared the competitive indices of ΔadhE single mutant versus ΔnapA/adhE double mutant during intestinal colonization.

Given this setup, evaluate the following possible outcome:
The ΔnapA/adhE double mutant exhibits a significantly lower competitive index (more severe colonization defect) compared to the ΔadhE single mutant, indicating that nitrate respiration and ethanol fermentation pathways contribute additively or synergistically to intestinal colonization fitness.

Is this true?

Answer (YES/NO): YES